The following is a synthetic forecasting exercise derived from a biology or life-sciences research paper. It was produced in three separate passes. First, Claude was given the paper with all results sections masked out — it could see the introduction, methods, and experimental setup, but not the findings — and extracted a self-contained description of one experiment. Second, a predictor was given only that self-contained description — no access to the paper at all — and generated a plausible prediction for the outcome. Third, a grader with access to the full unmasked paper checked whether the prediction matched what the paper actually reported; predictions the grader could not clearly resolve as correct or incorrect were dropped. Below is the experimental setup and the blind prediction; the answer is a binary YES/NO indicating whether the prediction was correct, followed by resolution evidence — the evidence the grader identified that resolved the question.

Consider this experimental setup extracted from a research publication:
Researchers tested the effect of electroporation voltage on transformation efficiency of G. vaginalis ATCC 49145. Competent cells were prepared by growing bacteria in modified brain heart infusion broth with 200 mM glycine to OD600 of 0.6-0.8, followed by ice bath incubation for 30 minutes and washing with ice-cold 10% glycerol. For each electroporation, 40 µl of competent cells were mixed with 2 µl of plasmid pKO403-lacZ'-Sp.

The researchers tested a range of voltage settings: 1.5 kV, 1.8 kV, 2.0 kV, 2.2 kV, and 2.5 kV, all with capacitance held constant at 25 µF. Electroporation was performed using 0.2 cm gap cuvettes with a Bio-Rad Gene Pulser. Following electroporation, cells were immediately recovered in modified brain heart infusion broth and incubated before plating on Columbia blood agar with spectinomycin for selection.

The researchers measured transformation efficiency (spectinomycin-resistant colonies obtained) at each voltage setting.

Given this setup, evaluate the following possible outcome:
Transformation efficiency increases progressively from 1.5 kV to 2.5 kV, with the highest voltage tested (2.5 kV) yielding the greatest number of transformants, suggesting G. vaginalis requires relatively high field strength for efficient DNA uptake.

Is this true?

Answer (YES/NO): NO